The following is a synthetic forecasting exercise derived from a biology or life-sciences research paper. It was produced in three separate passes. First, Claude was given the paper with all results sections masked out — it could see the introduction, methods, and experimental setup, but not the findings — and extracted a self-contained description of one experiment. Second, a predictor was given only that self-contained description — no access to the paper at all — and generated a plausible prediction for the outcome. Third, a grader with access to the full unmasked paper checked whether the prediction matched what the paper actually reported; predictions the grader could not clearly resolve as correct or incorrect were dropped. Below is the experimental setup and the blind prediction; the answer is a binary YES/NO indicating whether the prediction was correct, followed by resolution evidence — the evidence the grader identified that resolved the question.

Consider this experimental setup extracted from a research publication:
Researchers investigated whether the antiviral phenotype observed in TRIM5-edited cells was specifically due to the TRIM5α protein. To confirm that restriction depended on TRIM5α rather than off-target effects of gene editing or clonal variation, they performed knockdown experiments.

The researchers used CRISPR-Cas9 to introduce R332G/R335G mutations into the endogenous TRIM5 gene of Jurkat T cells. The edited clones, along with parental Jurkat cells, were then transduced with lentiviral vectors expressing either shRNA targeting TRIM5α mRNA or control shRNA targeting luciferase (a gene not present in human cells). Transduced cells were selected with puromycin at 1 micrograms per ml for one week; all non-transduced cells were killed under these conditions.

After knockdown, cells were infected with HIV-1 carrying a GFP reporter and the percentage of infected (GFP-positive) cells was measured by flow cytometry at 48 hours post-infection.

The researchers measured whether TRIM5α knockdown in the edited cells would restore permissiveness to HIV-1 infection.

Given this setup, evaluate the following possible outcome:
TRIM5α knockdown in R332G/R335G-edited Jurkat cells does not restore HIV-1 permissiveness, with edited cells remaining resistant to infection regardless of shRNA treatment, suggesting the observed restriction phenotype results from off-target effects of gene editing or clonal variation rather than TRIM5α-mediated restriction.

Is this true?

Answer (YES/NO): NO